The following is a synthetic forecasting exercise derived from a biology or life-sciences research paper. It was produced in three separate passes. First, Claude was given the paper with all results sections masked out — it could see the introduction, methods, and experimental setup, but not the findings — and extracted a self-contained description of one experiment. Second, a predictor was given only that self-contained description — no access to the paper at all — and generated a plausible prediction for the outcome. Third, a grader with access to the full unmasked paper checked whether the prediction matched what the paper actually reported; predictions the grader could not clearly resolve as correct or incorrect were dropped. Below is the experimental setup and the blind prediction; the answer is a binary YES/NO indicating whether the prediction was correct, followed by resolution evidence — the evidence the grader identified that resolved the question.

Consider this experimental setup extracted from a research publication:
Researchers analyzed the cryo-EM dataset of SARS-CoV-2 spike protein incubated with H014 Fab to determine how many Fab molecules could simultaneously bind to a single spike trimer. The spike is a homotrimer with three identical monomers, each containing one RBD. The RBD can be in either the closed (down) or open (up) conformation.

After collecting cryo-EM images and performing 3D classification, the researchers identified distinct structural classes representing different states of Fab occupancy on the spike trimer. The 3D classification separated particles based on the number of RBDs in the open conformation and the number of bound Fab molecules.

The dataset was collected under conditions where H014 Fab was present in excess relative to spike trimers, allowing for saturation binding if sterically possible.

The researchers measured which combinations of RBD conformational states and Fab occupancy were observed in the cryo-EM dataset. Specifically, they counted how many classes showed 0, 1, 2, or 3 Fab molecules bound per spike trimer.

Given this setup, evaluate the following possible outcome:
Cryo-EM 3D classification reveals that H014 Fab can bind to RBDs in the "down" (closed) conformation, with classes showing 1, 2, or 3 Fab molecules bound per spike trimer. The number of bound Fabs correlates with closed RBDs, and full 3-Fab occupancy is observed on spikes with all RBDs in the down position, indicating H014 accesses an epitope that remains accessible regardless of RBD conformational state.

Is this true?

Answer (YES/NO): NO